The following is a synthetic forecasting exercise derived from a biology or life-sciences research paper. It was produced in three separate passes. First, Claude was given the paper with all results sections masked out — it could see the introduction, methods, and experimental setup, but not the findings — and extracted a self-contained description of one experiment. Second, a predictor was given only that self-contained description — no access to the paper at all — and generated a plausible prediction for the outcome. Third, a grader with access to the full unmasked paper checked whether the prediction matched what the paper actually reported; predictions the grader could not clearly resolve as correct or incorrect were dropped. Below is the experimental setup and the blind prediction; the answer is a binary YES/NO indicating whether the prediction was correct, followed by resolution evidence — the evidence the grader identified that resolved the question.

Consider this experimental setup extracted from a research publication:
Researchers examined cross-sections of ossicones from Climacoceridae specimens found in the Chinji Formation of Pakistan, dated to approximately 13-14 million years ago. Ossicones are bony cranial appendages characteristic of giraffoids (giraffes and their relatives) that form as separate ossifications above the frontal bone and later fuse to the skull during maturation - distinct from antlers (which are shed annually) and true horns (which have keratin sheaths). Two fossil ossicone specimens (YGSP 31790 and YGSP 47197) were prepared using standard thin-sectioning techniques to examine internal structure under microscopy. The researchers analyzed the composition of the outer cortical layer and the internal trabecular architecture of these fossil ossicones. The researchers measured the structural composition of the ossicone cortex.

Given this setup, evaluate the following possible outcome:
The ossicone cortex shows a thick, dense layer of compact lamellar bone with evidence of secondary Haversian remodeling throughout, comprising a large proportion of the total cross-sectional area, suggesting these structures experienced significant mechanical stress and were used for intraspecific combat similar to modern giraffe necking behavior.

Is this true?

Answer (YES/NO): NO